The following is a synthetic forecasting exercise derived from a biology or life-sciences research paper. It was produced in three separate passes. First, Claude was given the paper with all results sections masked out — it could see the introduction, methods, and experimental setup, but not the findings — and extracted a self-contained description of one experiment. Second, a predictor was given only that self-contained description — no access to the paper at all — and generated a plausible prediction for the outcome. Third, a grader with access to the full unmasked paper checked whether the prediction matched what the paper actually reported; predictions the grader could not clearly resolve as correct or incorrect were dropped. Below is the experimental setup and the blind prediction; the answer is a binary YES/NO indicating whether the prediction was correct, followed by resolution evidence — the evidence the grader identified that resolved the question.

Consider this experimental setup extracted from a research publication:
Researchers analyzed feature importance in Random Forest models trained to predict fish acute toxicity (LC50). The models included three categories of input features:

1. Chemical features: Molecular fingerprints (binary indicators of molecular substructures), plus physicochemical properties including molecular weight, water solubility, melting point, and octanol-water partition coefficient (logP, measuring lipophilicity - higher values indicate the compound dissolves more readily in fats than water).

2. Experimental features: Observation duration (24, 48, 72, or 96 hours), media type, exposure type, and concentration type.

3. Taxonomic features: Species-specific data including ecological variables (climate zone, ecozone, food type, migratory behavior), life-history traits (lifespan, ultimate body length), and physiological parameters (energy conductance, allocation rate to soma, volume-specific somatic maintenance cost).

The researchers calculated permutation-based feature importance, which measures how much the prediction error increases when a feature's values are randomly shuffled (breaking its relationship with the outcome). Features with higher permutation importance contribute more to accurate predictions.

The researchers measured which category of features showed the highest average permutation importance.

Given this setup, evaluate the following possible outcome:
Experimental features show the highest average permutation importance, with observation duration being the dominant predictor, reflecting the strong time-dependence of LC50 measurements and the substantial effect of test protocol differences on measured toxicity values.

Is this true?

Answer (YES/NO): NO